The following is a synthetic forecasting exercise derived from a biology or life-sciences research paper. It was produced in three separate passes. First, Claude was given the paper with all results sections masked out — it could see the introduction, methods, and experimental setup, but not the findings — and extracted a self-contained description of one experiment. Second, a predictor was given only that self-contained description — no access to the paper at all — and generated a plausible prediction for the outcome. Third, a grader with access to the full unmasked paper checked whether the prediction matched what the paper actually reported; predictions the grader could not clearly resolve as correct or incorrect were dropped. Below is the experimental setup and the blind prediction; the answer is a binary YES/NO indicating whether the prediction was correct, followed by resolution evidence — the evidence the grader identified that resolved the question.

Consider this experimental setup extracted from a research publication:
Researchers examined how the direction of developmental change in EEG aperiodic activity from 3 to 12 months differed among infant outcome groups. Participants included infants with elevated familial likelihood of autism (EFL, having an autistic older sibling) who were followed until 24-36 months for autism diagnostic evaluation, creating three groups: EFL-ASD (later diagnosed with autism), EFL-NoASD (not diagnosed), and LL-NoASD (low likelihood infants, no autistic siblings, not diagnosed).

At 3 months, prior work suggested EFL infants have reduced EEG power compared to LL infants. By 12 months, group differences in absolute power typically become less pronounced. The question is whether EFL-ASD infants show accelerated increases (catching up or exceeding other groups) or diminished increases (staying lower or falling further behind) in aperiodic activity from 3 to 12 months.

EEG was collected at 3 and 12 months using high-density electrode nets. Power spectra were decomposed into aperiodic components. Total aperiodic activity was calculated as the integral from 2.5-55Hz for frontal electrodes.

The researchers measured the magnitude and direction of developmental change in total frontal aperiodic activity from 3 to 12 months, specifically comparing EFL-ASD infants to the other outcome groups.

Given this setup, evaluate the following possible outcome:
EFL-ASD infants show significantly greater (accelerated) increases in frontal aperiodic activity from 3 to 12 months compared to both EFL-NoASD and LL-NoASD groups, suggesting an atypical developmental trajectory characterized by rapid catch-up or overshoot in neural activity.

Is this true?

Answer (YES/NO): NO